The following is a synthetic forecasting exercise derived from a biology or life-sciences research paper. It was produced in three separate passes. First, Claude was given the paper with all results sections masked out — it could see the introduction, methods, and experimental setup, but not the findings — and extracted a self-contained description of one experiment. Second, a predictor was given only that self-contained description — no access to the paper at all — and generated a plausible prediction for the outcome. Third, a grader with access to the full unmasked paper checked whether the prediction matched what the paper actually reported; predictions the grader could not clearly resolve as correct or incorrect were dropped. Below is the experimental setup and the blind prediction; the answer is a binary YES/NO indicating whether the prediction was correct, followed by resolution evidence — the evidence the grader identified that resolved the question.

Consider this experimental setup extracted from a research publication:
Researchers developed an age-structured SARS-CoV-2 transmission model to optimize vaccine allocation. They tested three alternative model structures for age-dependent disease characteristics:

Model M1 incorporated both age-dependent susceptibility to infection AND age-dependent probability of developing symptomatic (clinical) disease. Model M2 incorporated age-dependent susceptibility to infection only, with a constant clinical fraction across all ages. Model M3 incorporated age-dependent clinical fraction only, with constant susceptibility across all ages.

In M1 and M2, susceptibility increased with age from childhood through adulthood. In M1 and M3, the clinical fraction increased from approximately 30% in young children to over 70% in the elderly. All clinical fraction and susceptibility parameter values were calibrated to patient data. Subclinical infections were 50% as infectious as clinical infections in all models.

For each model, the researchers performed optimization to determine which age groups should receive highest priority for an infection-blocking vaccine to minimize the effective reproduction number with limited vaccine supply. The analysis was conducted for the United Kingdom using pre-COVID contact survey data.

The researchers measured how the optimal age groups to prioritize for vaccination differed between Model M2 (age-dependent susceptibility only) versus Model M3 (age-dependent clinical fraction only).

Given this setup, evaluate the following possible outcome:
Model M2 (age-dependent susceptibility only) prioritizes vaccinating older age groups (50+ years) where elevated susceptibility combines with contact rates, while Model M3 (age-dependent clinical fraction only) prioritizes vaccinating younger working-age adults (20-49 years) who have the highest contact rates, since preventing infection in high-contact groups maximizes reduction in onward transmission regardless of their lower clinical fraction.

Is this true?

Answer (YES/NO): NO